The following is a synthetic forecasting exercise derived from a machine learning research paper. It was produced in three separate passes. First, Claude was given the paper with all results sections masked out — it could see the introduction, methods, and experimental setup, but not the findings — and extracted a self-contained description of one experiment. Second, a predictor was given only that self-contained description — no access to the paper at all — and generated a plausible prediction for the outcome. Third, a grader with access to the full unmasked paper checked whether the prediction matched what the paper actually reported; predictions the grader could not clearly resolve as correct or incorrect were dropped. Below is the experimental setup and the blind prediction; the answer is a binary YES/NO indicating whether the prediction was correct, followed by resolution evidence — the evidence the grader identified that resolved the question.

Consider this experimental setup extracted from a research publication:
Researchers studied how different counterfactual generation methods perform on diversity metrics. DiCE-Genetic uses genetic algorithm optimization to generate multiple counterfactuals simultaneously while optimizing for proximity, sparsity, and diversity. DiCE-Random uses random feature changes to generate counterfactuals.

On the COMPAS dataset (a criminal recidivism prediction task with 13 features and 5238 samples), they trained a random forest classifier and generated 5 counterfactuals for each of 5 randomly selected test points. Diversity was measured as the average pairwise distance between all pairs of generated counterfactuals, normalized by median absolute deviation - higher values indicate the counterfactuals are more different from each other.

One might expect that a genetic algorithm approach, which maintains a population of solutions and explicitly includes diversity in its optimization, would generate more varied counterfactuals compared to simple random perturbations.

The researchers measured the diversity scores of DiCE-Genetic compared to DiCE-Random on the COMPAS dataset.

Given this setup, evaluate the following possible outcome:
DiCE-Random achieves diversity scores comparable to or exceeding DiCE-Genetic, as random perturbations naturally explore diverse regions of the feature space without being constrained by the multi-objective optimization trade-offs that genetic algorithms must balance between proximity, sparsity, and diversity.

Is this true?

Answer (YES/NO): YES